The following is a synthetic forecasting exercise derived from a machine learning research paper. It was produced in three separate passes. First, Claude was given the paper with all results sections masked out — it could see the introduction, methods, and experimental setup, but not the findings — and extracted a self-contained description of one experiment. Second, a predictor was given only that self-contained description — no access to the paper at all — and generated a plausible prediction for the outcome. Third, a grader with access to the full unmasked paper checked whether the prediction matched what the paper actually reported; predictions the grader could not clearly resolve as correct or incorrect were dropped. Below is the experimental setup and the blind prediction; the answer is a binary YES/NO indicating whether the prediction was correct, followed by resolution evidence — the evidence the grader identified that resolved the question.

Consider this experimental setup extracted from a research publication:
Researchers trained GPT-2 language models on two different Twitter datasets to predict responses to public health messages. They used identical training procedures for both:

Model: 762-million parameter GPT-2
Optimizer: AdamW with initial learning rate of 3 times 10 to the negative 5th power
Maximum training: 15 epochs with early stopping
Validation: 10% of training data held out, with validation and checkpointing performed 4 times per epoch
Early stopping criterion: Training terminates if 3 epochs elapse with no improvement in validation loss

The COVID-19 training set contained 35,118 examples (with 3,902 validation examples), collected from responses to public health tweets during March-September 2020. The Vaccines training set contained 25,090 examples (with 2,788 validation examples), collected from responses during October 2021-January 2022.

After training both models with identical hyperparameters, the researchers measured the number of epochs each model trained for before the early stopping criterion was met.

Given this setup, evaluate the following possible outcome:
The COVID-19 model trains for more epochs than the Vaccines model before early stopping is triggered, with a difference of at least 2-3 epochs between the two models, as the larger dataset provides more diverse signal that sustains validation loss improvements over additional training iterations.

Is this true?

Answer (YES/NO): NO